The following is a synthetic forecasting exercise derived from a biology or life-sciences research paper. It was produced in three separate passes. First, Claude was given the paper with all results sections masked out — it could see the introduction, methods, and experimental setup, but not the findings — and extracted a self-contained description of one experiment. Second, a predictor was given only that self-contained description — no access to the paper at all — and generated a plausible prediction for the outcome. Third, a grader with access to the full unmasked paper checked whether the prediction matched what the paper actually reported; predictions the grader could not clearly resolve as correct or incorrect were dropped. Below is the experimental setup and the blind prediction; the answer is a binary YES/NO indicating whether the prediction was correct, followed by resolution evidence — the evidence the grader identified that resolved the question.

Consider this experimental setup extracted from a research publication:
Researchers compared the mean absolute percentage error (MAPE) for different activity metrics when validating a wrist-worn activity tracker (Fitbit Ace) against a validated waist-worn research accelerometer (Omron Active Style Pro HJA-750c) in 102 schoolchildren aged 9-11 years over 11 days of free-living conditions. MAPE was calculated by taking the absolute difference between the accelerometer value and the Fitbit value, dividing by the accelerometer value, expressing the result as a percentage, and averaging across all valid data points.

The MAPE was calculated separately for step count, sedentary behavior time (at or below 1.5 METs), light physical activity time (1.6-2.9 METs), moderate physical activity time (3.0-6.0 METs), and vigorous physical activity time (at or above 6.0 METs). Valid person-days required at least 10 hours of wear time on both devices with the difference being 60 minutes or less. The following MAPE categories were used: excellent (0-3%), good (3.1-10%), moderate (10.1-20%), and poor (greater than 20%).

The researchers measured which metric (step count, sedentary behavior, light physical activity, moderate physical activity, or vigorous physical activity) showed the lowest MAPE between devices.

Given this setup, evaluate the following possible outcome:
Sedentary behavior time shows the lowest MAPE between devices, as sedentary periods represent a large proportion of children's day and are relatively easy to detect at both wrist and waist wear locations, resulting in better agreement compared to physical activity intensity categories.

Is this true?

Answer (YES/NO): NO